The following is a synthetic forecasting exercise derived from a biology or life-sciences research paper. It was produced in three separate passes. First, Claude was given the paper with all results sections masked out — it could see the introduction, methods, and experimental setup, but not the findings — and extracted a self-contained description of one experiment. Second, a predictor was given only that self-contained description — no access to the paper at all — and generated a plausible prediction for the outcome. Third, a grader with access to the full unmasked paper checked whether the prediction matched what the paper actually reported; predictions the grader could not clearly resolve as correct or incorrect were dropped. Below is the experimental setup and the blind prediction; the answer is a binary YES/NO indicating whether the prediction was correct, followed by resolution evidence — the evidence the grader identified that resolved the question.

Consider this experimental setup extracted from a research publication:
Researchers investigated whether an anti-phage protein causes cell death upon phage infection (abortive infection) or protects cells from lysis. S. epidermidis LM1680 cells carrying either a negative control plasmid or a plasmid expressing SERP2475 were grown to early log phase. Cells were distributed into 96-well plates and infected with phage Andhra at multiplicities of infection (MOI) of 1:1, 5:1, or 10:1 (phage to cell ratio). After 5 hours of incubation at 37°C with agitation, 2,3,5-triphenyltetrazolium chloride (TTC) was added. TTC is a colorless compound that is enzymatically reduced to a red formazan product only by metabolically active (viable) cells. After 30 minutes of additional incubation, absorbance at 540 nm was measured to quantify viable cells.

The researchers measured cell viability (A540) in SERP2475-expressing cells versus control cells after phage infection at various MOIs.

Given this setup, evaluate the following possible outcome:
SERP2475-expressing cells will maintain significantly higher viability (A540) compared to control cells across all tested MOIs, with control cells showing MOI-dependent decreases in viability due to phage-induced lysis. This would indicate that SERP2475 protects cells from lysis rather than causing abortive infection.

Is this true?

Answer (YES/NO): NO